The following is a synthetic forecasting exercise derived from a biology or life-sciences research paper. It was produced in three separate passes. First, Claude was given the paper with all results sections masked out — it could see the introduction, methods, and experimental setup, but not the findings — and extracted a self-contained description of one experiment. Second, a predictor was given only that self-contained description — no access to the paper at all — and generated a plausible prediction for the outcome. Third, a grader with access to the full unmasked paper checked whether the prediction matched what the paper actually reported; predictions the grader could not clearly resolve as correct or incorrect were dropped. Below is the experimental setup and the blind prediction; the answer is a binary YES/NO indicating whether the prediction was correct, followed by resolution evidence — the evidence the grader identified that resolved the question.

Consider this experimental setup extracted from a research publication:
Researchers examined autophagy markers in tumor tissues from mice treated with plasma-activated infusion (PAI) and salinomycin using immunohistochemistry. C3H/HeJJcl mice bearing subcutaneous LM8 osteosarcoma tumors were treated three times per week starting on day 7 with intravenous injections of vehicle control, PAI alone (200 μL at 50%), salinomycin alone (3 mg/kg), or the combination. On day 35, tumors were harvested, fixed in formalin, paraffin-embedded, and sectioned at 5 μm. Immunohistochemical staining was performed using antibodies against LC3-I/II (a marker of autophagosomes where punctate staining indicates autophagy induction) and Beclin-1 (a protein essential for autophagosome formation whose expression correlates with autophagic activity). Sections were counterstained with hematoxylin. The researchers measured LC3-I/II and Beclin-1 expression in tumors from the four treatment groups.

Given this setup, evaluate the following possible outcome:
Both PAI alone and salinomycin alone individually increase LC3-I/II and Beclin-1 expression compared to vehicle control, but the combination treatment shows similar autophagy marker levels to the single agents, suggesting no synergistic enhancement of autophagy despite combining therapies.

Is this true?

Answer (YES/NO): NO